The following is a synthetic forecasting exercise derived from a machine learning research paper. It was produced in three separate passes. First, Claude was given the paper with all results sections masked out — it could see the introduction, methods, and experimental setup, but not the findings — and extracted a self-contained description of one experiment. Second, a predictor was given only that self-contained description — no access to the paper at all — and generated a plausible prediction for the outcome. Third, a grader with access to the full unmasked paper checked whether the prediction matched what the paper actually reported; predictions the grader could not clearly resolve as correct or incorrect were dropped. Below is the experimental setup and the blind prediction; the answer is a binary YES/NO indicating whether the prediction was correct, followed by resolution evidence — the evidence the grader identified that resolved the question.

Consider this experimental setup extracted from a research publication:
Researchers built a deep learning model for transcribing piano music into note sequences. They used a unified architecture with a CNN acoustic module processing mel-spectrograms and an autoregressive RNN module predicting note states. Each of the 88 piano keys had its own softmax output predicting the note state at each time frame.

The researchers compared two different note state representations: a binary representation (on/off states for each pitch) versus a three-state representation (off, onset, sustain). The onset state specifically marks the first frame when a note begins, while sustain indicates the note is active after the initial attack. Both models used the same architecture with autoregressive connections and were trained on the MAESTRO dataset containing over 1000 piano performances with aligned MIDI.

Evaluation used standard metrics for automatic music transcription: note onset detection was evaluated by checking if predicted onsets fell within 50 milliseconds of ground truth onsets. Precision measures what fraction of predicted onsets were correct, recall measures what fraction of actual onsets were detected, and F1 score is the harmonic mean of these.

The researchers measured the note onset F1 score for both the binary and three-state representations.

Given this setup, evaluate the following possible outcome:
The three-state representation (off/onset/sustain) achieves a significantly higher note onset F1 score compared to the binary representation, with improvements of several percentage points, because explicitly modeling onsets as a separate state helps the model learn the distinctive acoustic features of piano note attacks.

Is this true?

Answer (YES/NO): YES